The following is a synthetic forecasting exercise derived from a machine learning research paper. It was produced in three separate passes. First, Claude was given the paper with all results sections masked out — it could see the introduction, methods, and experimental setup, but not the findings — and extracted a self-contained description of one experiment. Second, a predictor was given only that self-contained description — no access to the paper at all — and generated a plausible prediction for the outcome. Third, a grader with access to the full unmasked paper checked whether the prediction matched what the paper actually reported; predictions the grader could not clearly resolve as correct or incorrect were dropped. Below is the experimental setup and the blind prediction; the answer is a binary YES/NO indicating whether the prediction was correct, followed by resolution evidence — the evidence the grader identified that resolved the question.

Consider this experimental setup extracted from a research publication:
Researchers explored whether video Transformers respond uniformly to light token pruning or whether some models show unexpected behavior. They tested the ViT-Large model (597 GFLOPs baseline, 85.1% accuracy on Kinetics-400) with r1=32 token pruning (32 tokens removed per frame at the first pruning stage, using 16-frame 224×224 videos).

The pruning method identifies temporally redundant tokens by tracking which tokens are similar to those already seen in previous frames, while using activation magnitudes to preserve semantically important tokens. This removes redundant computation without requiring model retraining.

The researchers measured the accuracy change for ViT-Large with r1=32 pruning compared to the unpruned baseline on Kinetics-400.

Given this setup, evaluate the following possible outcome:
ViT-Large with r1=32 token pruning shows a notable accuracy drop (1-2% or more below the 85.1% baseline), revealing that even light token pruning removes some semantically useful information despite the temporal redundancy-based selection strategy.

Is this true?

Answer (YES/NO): NO